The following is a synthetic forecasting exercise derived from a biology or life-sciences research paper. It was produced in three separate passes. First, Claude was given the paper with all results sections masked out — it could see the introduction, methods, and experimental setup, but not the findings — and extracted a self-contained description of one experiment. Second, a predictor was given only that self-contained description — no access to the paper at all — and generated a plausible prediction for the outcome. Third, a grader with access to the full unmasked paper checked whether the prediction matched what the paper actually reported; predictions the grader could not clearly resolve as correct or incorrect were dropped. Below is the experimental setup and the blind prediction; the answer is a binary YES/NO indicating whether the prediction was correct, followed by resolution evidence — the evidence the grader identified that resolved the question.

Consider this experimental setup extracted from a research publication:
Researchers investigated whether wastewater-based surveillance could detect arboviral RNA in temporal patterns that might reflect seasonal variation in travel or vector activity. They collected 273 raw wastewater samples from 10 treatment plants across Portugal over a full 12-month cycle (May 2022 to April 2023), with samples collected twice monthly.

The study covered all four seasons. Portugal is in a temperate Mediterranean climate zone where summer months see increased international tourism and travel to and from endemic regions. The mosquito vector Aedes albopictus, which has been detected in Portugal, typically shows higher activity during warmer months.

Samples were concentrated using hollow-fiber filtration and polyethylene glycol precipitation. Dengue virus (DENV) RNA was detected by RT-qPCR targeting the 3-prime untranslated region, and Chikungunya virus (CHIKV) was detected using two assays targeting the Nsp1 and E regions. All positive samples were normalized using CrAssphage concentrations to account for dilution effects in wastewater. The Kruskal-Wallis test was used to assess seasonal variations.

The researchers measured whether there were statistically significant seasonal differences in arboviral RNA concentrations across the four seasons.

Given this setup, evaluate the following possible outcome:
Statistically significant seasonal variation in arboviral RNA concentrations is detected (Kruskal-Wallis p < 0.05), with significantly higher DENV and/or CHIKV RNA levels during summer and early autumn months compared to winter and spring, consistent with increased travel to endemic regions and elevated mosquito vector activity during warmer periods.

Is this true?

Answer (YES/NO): NO